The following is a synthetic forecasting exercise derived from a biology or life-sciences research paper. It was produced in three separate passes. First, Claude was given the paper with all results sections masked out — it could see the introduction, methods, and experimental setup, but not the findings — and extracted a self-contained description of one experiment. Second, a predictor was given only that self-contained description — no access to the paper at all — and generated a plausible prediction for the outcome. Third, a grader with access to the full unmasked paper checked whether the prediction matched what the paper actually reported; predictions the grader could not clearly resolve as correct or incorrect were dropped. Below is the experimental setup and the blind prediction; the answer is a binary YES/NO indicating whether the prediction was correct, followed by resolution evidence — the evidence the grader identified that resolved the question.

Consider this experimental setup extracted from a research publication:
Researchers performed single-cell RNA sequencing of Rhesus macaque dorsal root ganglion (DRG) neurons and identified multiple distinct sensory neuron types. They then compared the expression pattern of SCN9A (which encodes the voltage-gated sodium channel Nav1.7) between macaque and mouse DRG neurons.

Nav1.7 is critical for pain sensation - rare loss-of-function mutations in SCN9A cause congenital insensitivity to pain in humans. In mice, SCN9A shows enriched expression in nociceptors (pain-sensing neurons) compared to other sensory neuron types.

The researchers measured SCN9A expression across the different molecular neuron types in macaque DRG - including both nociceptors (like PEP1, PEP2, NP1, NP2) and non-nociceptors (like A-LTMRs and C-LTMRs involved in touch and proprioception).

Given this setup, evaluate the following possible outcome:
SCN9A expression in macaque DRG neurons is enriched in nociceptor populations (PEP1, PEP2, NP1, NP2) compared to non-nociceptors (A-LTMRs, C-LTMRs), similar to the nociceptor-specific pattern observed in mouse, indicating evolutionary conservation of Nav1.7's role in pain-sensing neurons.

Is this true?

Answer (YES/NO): NO